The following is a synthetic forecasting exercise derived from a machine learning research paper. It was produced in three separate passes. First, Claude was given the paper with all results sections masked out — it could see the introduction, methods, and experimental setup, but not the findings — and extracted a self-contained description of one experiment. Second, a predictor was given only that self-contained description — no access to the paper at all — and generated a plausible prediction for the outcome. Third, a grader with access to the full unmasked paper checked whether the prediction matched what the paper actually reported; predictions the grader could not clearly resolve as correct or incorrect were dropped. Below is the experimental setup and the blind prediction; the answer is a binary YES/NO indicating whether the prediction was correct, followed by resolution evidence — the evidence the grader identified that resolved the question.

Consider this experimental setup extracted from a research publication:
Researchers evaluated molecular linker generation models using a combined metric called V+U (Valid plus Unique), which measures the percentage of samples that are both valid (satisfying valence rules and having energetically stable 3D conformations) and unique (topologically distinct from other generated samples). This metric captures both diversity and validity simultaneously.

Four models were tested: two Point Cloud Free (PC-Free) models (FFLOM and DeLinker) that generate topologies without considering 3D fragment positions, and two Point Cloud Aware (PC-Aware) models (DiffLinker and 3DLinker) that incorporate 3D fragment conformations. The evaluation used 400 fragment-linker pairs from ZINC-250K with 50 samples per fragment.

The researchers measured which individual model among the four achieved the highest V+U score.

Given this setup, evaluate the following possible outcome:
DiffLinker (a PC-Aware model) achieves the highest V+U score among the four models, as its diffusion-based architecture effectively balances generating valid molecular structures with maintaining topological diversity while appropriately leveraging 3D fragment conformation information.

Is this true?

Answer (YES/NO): NO